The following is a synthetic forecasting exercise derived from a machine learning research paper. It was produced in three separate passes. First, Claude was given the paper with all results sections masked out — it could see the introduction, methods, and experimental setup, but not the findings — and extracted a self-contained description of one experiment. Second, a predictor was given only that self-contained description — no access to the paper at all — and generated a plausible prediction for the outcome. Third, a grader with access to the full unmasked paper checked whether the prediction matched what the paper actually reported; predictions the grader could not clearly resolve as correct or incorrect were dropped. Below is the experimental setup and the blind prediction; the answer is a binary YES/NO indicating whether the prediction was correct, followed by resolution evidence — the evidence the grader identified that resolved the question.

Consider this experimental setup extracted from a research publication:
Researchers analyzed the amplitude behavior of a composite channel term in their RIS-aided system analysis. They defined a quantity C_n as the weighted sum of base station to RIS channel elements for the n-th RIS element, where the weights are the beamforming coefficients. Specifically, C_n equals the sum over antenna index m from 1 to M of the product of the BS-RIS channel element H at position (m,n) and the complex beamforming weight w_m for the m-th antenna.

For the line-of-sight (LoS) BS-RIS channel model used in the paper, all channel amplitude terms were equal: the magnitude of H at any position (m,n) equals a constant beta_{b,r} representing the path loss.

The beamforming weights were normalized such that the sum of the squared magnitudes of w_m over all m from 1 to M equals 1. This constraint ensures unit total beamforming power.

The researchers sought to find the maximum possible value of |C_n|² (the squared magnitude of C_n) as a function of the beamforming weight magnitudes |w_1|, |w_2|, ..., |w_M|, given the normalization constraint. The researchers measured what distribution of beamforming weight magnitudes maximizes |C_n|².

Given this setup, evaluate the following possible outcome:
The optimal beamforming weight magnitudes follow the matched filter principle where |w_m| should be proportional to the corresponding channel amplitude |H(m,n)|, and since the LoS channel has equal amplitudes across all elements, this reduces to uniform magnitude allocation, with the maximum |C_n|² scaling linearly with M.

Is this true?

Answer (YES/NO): YES